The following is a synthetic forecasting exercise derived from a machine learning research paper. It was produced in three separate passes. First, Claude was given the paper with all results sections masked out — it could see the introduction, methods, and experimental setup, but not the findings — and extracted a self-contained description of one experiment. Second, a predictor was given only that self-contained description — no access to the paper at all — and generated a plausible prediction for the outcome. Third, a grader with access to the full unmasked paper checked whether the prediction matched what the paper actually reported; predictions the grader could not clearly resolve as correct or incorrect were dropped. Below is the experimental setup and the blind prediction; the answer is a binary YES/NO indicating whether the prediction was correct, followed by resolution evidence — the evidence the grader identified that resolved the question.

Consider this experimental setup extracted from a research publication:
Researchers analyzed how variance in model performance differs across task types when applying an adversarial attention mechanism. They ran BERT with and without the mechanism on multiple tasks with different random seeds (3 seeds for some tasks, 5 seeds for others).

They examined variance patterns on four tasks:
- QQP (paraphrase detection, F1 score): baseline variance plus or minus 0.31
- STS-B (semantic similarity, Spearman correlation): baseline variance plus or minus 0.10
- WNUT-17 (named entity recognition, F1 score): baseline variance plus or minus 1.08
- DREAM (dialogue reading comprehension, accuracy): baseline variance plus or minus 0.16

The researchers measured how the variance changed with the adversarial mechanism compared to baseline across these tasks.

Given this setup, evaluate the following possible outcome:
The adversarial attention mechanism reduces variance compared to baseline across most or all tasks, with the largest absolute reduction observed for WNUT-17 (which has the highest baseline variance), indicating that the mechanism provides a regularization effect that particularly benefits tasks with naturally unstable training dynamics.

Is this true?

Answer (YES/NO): NO